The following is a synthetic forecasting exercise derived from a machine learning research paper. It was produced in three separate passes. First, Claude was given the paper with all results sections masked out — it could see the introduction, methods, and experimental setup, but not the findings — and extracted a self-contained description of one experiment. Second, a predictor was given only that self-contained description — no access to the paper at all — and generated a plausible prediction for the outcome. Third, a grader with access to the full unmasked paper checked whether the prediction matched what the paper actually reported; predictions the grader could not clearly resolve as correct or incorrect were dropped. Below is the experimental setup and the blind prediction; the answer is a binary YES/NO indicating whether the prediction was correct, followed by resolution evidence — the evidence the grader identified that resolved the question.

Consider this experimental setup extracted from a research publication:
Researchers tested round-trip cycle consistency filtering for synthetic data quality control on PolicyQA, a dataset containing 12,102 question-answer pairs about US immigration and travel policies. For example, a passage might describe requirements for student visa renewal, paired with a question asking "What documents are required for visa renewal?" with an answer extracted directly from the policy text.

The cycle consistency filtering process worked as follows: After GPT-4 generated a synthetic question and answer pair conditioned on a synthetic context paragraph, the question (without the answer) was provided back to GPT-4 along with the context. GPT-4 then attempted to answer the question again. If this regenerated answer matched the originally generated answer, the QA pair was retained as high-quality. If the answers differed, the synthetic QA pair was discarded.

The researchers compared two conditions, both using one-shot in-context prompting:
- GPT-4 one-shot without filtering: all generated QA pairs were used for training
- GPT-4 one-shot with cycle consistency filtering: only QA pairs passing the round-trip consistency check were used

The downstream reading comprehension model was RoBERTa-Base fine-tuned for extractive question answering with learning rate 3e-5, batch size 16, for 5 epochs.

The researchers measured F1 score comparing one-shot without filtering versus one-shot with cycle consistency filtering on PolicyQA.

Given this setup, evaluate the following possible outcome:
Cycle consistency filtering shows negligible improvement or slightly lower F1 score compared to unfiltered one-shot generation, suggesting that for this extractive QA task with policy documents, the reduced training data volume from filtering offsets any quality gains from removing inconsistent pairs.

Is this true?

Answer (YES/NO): YES